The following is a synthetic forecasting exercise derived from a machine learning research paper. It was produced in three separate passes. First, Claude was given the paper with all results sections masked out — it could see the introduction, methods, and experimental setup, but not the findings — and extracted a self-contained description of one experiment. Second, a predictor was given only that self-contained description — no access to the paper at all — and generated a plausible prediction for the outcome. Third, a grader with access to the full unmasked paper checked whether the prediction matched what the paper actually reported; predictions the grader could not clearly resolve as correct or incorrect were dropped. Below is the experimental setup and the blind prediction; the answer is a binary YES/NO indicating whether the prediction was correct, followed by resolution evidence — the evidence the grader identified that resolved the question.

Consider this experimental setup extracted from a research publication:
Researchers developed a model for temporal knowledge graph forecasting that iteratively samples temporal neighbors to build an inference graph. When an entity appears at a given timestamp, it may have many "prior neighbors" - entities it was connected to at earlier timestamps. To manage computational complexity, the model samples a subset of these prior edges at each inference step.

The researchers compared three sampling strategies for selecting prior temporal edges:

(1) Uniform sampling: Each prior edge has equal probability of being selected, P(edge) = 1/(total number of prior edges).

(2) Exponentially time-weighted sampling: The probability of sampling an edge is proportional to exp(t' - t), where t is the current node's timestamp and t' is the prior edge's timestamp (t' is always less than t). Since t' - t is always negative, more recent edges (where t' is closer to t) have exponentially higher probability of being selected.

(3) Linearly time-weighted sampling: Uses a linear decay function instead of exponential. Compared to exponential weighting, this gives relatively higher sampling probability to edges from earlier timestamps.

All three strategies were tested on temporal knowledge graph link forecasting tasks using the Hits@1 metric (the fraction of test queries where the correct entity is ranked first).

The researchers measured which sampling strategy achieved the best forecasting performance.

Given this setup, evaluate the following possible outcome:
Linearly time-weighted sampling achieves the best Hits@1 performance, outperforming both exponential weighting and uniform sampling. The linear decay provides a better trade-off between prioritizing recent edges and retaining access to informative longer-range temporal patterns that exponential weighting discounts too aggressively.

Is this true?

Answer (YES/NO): NO